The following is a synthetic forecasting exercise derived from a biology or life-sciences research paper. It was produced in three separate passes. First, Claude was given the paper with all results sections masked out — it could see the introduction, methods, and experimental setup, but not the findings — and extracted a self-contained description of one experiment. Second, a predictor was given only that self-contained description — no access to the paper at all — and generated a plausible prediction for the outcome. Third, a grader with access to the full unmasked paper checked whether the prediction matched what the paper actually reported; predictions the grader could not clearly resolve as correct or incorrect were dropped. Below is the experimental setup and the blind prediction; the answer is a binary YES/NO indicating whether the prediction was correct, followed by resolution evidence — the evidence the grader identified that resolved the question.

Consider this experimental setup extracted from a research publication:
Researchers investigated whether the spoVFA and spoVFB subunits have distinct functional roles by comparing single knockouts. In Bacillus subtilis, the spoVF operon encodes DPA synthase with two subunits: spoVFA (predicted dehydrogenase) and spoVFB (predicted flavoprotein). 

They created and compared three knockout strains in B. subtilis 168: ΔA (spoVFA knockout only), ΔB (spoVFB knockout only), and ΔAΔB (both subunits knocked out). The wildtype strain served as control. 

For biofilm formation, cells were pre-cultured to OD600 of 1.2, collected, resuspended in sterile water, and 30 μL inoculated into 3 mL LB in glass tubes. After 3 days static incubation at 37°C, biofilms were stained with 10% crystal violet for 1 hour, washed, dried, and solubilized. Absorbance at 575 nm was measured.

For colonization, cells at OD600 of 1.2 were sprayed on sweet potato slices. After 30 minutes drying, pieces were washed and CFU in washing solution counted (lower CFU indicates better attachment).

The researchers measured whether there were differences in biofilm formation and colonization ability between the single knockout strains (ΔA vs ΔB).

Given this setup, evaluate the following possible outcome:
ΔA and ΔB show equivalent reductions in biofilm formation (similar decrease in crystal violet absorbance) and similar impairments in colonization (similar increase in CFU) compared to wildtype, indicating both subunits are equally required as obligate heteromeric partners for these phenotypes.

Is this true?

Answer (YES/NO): NO